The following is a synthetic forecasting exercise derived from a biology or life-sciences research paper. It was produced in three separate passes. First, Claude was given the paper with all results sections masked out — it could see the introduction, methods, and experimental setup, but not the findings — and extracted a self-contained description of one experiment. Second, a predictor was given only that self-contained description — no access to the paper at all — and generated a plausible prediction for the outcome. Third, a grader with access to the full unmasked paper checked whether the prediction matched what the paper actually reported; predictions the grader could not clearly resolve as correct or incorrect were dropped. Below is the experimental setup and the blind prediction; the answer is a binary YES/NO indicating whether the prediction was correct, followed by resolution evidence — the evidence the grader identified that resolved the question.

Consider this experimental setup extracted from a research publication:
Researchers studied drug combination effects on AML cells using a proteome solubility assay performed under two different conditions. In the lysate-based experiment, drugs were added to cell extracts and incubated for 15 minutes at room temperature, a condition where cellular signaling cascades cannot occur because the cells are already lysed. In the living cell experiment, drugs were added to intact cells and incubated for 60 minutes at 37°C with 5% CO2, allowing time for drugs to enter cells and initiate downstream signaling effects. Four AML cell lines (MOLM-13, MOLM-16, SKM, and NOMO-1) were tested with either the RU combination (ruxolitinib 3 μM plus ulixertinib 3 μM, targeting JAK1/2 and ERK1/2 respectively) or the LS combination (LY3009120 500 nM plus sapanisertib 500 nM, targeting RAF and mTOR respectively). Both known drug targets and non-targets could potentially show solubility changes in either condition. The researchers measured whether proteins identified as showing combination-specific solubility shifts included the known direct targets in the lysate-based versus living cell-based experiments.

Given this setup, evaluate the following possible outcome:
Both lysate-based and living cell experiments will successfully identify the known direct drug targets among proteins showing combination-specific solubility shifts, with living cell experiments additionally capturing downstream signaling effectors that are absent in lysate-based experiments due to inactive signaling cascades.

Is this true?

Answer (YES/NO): NO